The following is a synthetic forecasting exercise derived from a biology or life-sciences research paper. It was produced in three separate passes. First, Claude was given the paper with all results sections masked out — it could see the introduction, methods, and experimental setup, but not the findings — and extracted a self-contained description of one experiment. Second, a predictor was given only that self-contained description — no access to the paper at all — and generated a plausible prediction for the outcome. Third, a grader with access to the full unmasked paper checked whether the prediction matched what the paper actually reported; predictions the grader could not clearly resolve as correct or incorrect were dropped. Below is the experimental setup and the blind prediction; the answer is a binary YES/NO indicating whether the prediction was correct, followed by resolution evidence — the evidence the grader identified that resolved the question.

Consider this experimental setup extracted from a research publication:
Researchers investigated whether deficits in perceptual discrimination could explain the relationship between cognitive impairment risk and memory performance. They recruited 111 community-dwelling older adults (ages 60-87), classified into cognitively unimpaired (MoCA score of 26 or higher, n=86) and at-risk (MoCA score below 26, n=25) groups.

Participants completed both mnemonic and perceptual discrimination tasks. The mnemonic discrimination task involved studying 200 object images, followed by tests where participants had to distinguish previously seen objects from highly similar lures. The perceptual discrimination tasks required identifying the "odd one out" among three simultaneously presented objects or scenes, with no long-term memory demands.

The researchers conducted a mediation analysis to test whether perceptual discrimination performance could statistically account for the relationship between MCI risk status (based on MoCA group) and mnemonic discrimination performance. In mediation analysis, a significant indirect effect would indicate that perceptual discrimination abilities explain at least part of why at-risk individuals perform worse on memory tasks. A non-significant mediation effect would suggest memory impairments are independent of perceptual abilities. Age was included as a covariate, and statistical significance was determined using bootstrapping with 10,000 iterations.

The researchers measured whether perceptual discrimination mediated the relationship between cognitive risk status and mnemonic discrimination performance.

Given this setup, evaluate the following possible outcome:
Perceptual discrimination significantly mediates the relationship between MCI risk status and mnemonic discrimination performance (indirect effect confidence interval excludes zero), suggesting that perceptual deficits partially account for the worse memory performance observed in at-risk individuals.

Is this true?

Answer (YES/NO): YES